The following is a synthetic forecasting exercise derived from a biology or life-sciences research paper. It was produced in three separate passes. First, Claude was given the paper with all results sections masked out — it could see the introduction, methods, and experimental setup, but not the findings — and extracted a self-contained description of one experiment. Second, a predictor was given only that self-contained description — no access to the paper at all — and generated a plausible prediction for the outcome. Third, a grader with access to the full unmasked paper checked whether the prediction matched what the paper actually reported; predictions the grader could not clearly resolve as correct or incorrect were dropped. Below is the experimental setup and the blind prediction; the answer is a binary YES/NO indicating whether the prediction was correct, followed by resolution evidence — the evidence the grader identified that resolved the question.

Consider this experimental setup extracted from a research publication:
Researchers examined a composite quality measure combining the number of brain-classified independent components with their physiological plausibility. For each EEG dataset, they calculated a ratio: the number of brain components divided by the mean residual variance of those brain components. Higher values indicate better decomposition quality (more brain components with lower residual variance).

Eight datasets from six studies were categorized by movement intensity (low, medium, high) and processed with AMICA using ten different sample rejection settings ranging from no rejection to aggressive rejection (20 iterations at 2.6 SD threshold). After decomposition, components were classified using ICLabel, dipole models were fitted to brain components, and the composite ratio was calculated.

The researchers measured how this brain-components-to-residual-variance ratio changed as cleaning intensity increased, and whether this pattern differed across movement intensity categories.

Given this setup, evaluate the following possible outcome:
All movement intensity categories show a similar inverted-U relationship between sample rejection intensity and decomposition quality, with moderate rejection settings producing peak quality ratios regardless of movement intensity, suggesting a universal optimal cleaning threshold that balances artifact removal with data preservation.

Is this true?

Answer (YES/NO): NO